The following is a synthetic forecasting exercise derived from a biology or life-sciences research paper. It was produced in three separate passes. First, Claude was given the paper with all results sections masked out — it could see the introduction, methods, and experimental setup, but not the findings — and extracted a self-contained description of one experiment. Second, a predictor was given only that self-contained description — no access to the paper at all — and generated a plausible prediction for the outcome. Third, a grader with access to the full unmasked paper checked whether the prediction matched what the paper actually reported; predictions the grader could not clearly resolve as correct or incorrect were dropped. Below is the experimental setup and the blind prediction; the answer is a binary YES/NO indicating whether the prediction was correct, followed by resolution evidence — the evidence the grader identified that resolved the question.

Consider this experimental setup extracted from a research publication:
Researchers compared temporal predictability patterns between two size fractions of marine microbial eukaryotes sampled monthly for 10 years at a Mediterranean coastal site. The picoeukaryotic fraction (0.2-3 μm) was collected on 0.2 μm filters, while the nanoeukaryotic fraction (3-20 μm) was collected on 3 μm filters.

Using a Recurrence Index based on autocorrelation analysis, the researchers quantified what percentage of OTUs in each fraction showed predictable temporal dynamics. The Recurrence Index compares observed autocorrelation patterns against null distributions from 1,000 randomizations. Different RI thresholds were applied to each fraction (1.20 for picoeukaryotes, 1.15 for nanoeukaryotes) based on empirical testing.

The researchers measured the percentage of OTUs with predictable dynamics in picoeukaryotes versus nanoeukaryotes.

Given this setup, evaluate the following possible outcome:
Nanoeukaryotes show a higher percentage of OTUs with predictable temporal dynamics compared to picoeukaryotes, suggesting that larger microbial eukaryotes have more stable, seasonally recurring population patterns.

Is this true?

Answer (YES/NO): YES